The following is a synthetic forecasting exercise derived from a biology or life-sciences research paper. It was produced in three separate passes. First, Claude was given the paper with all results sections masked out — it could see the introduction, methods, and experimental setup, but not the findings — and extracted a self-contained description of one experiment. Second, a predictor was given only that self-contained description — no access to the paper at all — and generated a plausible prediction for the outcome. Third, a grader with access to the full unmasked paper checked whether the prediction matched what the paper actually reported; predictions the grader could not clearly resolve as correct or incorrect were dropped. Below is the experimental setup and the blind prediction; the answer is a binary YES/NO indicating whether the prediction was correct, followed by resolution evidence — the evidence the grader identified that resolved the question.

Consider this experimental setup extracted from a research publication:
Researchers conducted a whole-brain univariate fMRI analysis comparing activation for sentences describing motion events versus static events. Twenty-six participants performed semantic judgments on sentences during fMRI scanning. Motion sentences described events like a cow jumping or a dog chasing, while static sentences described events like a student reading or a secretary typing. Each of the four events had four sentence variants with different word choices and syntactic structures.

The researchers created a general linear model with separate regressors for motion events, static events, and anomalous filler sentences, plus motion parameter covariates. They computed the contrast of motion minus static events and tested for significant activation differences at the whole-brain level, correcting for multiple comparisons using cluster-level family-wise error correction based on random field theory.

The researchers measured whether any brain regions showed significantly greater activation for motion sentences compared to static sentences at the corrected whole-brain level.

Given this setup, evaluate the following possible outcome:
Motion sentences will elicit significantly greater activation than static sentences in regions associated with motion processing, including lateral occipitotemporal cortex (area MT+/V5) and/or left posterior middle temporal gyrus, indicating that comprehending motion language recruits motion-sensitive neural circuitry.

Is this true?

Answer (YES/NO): NO